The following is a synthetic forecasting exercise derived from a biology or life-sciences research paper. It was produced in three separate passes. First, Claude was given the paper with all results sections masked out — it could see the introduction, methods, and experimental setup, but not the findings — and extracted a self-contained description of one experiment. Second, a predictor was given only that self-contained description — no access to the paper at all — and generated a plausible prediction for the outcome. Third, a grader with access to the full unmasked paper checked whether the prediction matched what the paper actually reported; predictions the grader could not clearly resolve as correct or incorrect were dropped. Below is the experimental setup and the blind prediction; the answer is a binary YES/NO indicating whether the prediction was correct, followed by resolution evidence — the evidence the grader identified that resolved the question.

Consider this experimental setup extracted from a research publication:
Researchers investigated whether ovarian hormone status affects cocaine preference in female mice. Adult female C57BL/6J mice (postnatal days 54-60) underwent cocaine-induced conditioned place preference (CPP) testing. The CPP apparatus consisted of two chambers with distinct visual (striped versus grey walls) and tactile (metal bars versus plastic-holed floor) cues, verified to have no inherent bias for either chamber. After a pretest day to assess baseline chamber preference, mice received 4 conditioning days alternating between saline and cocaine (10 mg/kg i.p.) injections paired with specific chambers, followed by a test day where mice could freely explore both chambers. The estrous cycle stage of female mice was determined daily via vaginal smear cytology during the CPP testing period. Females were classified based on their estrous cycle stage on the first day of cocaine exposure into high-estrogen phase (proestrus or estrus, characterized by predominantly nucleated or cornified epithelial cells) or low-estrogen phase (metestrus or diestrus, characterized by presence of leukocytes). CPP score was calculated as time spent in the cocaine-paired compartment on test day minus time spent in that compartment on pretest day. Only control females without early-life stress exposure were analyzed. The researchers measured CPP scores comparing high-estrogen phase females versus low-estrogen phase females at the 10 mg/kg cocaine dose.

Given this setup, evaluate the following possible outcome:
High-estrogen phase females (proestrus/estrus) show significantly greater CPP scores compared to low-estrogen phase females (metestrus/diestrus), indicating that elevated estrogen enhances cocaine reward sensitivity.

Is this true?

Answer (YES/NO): NO